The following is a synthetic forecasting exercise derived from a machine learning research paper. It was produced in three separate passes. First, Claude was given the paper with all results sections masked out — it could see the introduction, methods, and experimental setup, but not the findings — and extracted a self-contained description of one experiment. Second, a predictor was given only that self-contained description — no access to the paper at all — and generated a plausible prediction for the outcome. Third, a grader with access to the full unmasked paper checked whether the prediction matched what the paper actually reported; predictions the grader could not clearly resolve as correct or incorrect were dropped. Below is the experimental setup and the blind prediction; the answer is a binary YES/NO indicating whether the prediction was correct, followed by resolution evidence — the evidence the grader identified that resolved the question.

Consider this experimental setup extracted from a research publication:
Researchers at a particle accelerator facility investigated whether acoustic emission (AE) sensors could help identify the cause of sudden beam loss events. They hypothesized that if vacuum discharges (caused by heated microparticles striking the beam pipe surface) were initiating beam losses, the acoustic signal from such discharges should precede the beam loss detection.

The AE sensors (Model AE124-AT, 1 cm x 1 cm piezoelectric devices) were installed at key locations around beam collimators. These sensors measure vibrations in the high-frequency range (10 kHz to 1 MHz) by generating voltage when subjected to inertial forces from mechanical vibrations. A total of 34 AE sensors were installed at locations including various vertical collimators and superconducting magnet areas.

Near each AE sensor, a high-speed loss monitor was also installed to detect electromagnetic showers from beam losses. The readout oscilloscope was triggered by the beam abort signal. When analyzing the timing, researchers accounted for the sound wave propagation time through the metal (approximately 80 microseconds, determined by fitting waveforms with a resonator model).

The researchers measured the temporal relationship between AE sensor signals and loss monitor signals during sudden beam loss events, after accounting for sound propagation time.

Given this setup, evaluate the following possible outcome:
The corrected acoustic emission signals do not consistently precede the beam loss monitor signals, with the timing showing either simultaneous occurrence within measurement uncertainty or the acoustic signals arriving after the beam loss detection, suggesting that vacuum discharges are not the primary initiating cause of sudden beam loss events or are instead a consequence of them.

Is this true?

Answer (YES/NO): YES